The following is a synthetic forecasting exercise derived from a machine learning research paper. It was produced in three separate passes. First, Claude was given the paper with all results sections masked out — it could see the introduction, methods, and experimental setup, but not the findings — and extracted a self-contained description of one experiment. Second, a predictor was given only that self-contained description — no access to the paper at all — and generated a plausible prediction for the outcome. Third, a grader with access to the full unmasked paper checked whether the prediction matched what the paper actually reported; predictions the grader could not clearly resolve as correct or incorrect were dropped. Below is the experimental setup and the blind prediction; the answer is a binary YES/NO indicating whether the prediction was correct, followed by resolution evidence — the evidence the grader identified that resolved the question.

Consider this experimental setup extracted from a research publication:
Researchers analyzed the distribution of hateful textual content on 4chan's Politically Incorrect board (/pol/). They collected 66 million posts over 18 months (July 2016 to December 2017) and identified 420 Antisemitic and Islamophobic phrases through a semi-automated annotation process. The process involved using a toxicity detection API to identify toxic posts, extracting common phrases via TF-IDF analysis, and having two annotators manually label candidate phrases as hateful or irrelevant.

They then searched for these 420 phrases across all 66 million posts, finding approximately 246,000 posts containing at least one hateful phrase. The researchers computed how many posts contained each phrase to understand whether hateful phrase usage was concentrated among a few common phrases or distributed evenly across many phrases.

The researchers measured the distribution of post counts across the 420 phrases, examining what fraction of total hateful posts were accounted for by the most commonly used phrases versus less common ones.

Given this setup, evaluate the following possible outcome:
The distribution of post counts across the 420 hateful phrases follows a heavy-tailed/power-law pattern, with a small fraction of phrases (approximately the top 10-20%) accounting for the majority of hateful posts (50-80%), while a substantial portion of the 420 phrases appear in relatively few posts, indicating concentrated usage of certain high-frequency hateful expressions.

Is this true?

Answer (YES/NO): YES